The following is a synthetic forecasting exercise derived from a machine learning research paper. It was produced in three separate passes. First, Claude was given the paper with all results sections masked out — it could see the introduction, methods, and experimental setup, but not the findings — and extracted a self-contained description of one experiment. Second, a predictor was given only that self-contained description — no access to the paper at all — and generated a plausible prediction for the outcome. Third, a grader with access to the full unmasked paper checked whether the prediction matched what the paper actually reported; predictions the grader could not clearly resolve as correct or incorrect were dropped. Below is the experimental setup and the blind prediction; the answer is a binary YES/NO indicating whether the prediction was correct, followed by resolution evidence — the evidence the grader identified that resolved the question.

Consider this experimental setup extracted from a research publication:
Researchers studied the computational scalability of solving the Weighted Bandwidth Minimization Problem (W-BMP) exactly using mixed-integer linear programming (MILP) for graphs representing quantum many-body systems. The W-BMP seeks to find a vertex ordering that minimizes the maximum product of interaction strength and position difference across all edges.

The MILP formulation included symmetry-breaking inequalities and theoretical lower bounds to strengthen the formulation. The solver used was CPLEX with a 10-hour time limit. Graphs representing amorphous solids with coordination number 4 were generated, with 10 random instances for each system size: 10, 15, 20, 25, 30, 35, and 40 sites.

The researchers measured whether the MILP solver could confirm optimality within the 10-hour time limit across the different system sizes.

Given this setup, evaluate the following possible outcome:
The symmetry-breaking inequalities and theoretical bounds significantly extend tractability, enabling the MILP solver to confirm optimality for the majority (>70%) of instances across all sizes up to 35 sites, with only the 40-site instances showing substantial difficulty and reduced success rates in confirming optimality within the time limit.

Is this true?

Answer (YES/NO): YES